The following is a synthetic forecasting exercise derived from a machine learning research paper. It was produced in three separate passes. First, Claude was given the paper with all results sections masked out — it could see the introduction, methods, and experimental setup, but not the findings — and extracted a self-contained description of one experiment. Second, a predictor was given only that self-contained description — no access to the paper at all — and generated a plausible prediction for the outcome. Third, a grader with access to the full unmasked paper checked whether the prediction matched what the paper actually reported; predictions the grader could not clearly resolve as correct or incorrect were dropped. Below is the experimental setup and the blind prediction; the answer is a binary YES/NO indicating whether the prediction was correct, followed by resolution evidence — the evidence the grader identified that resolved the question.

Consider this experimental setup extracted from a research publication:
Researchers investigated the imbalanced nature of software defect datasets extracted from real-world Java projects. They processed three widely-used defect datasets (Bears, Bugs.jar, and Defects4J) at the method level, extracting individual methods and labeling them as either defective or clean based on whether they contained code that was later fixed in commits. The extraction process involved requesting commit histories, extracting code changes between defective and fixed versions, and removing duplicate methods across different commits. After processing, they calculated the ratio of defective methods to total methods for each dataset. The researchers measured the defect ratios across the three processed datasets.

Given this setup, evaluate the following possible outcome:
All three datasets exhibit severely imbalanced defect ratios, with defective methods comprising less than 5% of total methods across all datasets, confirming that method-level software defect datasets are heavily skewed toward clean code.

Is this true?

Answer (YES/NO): NO